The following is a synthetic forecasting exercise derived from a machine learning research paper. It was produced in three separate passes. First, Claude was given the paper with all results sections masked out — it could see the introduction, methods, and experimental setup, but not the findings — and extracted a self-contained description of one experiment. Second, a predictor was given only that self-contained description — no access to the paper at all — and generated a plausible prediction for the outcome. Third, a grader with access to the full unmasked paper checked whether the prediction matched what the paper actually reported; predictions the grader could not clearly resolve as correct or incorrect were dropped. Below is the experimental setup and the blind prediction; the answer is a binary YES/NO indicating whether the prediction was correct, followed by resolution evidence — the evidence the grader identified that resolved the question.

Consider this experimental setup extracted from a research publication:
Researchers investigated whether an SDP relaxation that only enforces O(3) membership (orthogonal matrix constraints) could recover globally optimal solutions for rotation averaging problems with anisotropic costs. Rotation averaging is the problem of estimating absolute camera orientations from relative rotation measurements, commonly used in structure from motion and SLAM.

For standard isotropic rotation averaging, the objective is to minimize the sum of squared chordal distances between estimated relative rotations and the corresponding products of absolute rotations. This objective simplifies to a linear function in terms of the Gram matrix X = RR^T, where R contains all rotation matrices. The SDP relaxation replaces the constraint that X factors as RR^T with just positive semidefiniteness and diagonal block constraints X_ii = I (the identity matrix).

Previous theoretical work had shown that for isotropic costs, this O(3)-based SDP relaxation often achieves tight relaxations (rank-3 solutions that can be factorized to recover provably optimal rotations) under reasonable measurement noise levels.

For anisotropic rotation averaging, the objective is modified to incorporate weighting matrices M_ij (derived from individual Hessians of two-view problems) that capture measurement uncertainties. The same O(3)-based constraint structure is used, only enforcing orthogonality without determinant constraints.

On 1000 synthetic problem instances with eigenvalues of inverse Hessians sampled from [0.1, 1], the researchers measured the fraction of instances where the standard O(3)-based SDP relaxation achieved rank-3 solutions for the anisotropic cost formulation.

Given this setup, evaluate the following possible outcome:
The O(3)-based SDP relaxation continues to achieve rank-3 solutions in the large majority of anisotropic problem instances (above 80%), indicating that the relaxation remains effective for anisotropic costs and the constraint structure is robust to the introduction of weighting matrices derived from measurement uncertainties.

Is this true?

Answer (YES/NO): NO